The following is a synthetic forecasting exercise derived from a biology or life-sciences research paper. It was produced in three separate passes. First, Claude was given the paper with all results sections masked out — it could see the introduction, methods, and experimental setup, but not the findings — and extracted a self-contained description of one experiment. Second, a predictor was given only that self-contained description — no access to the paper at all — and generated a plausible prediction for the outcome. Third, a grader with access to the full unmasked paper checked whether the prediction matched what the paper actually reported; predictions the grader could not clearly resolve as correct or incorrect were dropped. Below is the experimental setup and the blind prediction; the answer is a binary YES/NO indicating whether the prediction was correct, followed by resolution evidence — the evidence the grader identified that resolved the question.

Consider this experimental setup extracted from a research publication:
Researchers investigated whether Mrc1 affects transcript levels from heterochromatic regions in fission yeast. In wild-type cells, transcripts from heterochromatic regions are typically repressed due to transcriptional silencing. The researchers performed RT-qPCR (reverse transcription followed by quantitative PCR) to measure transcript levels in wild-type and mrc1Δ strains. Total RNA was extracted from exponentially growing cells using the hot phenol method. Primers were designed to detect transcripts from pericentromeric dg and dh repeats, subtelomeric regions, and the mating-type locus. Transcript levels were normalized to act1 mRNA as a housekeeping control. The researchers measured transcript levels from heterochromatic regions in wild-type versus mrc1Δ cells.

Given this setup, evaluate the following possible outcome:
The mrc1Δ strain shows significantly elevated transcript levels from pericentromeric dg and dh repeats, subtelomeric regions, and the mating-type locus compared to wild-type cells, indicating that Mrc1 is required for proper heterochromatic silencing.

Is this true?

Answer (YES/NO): NO